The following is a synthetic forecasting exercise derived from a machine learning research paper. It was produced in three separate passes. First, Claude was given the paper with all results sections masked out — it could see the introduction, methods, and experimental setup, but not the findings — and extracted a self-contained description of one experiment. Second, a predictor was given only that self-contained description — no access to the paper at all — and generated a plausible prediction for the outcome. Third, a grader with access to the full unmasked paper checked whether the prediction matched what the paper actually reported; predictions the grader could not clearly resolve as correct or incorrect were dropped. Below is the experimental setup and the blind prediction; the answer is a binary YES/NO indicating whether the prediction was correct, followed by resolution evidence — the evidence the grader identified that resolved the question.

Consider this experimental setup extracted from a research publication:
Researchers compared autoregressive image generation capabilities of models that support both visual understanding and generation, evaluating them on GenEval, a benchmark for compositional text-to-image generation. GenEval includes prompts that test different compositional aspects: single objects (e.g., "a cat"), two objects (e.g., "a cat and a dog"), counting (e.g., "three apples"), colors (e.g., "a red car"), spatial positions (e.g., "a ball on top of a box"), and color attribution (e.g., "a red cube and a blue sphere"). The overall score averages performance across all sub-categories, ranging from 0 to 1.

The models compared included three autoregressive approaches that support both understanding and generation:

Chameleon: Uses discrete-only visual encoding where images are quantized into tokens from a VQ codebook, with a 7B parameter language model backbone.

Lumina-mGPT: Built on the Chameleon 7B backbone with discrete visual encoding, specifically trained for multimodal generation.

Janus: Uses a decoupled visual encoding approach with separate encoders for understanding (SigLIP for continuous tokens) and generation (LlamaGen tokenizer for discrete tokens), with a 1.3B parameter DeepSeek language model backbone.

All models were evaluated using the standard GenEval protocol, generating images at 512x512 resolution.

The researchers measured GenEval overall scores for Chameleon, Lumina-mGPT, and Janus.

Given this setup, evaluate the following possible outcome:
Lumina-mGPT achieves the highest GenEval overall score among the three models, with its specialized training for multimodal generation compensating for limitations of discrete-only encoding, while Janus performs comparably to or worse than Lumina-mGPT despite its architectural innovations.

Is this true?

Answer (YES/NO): NO